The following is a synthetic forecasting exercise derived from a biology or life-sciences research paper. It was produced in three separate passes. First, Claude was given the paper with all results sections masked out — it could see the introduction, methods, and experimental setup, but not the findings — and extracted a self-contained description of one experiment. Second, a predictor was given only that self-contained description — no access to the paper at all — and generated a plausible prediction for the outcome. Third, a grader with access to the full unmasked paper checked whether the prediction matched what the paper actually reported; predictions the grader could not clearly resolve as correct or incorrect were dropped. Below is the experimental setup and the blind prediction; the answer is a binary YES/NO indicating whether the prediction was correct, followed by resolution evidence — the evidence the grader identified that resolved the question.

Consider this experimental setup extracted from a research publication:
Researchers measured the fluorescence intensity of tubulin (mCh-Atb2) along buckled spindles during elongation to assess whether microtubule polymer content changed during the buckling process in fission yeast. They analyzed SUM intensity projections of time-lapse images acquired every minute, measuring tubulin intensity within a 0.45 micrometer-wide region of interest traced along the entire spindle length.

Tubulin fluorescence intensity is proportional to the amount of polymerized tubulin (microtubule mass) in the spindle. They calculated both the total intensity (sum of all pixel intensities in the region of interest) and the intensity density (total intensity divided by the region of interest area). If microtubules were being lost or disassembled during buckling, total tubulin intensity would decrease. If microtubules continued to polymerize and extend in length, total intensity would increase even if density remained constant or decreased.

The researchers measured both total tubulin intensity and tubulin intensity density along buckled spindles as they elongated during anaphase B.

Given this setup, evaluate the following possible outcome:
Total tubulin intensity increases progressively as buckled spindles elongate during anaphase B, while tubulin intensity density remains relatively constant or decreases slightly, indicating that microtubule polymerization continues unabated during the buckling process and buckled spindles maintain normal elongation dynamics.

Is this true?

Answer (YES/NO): NO